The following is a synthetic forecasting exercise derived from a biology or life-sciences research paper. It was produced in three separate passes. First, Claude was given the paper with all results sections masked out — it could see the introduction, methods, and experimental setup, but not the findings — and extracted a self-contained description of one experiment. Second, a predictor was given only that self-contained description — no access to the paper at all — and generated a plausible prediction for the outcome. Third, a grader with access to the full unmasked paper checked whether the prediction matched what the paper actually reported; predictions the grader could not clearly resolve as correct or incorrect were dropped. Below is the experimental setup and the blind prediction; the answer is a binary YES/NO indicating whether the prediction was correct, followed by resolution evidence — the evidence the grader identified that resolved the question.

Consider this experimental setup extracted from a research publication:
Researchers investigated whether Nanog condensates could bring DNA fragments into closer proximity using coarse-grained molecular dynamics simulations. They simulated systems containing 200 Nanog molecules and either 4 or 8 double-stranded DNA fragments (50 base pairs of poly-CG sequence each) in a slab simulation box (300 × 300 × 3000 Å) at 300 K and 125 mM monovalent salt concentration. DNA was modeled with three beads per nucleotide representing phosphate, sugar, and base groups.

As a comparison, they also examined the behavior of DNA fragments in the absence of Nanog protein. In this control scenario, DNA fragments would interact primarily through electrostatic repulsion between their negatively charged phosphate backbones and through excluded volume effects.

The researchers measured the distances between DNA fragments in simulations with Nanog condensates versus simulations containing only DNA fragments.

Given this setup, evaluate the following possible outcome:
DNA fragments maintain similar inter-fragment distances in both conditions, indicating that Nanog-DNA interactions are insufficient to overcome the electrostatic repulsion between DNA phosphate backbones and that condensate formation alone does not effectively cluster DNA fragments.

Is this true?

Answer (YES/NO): NO